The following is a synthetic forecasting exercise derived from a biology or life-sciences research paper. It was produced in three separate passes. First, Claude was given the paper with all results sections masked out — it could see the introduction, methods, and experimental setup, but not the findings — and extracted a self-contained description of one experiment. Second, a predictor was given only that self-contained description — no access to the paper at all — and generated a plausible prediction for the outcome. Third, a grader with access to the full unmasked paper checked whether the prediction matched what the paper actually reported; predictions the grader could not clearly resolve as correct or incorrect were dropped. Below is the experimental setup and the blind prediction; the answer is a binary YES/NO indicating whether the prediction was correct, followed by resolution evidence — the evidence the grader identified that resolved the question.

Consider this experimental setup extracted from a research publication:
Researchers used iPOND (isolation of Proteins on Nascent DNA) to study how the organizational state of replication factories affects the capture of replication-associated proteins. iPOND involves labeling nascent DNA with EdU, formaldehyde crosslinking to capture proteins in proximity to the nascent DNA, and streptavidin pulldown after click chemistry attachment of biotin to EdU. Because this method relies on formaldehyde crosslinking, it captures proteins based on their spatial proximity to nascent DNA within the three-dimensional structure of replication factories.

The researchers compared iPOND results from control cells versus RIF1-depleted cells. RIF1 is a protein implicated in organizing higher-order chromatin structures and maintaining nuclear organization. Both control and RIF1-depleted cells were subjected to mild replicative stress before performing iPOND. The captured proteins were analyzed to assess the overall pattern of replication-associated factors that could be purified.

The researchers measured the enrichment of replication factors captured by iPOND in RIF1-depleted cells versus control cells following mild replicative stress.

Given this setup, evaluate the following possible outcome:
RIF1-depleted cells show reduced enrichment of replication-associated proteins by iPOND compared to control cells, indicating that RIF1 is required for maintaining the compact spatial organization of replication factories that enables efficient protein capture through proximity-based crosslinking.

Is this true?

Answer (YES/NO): YES